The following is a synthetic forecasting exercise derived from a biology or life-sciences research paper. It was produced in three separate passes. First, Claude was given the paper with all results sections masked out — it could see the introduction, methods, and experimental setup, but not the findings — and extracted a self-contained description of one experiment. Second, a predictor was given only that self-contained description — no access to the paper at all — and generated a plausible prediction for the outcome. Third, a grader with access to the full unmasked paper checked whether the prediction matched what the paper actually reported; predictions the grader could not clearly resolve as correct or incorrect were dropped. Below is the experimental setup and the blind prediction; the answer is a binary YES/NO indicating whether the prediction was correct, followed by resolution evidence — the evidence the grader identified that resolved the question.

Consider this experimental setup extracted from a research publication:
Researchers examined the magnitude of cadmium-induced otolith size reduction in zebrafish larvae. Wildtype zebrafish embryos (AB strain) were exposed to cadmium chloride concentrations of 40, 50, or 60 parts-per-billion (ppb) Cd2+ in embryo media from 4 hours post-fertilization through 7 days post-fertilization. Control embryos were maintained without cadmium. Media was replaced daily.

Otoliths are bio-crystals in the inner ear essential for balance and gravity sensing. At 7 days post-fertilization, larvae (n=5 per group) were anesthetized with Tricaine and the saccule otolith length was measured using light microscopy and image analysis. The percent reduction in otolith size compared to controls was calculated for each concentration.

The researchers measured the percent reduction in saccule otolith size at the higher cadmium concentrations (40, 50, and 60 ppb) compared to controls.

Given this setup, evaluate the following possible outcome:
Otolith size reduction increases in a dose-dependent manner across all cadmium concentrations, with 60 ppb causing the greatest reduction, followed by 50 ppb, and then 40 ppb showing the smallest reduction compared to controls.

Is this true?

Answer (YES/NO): NO